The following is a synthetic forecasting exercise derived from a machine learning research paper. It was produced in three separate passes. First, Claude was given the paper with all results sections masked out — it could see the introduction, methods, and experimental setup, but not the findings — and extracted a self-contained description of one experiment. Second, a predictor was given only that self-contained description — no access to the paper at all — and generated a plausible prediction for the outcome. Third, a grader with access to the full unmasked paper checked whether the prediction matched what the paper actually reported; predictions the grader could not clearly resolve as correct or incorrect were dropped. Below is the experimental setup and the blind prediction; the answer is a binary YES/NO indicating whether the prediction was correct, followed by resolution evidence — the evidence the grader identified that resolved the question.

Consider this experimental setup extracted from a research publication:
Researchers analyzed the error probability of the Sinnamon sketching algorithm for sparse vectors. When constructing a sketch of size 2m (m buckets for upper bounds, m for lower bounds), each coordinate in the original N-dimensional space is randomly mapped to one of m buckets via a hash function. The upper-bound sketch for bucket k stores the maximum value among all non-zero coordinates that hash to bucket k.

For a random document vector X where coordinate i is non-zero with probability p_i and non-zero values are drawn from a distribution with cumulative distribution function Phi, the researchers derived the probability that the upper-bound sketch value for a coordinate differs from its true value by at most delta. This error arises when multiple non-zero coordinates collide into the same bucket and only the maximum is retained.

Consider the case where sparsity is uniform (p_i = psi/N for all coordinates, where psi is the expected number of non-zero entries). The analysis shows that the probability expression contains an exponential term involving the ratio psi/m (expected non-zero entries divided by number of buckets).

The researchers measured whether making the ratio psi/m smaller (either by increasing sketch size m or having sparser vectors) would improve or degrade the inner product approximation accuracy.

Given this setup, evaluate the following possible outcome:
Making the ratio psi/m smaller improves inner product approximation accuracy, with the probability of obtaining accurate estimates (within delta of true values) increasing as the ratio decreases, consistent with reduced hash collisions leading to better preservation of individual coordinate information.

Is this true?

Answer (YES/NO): YES